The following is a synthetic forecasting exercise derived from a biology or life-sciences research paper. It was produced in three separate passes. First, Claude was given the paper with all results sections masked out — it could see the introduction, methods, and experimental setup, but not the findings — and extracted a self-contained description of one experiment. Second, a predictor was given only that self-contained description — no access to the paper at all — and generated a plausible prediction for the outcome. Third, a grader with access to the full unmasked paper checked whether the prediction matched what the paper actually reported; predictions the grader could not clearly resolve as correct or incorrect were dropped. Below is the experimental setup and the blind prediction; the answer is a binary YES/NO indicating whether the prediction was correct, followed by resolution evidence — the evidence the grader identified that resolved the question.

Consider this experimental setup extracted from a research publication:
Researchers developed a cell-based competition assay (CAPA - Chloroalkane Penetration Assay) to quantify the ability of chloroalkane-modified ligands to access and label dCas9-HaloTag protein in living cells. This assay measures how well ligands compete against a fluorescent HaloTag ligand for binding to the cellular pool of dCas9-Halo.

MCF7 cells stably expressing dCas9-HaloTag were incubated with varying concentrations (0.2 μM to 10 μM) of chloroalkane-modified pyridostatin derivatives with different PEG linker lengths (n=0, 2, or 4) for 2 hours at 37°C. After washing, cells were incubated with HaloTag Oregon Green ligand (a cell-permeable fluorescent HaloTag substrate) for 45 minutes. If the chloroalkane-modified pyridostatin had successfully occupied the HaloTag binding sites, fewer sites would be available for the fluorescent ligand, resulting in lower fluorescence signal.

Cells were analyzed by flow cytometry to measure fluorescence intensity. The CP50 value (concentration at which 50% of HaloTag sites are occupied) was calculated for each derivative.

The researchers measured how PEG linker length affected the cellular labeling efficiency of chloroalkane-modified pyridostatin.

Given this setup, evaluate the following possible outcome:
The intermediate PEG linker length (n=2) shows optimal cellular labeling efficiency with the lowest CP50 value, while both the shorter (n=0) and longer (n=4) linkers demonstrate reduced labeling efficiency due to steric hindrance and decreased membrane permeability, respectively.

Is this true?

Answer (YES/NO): YES